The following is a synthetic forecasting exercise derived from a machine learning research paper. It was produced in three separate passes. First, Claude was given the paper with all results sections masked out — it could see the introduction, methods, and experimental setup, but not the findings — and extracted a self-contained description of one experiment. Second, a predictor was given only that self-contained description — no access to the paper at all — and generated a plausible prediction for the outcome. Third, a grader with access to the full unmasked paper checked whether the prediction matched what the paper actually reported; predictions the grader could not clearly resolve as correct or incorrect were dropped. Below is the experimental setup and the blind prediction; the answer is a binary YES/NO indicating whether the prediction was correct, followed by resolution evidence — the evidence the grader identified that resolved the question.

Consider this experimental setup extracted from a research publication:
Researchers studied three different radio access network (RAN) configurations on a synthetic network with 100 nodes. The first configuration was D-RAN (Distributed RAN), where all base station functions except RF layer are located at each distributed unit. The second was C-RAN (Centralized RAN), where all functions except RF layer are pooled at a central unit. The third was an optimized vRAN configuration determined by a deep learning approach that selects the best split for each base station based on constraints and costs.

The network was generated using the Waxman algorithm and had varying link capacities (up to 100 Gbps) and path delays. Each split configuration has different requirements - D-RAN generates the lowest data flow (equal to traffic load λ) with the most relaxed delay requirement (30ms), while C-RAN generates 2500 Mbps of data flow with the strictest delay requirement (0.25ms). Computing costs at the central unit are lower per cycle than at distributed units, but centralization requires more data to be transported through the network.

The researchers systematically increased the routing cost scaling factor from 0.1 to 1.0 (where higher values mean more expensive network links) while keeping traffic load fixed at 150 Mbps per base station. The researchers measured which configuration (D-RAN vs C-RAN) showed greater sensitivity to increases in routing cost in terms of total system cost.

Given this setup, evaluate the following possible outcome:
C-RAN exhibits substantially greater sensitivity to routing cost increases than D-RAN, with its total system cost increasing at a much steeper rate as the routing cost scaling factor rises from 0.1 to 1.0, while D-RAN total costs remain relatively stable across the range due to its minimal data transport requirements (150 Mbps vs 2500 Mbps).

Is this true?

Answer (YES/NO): YES